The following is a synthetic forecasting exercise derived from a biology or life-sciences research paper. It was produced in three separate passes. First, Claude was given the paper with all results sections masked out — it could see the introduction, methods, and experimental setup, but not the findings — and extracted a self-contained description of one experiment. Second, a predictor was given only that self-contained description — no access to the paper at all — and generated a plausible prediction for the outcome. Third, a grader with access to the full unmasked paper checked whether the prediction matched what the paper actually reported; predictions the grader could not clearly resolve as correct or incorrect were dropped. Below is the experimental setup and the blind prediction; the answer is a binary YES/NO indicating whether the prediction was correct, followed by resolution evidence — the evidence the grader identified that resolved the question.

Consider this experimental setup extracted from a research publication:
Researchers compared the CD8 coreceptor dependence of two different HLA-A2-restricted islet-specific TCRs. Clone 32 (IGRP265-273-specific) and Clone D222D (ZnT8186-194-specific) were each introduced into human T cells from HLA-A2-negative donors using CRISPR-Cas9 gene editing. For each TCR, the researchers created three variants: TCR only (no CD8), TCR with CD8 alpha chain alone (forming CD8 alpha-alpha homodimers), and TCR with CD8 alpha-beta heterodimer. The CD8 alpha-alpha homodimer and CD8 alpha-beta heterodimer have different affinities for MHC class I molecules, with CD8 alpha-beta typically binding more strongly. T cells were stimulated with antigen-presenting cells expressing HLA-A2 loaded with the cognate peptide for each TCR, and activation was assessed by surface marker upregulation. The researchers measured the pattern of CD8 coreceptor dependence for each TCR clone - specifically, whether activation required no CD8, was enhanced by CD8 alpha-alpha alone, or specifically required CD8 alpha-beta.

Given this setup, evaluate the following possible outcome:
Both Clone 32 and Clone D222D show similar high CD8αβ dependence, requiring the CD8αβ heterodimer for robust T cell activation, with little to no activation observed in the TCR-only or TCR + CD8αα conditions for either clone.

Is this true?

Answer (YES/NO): NO